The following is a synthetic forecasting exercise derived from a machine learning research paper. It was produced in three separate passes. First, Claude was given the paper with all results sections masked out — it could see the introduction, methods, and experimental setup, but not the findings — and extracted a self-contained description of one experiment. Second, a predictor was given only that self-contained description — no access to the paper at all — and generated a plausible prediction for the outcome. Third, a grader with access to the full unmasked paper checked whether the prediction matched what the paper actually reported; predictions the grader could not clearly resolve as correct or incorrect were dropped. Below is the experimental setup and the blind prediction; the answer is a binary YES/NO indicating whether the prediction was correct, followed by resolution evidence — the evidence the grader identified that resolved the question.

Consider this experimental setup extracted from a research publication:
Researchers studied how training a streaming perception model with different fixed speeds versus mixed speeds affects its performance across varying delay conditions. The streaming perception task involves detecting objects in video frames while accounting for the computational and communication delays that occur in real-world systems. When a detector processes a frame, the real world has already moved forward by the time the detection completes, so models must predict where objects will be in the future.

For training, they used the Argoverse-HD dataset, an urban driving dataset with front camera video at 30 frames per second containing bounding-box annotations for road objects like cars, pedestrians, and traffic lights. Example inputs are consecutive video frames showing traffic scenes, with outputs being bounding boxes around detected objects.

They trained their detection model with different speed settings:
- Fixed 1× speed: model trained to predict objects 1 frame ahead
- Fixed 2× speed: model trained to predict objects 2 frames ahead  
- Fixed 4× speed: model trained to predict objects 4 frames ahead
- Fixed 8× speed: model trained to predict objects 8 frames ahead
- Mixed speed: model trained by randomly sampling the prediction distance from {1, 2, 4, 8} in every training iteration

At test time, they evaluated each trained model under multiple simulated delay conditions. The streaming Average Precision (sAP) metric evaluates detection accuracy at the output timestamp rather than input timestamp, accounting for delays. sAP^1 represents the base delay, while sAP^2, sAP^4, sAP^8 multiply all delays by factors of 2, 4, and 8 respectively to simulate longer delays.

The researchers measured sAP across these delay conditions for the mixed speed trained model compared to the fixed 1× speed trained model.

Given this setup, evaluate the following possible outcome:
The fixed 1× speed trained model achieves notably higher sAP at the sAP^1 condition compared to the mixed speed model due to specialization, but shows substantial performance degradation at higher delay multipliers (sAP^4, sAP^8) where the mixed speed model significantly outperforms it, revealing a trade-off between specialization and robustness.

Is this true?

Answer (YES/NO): NO